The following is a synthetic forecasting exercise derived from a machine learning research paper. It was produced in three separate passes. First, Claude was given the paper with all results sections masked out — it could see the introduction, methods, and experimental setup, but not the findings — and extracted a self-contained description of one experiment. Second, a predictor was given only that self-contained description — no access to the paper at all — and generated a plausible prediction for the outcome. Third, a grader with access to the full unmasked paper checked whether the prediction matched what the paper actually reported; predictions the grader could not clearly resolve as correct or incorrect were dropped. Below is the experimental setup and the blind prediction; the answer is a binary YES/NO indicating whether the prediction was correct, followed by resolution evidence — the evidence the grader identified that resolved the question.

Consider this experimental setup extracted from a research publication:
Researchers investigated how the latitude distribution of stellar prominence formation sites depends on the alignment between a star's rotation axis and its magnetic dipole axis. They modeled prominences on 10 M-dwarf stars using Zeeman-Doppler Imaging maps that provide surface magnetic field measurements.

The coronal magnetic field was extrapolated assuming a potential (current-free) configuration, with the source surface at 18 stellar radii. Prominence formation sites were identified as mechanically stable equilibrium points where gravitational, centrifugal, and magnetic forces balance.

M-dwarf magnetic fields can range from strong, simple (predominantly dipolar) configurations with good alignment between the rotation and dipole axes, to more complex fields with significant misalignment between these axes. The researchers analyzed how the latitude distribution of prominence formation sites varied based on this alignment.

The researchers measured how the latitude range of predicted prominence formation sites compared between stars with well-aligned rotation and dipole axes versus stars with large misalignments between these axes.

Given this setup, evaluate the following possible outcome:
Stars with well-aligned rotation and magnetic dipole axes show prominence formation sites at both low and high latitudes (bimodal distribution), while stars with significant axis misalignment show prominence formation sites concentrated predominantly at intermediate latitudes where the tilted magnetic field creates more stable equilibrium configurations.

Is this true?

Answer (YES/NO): NO